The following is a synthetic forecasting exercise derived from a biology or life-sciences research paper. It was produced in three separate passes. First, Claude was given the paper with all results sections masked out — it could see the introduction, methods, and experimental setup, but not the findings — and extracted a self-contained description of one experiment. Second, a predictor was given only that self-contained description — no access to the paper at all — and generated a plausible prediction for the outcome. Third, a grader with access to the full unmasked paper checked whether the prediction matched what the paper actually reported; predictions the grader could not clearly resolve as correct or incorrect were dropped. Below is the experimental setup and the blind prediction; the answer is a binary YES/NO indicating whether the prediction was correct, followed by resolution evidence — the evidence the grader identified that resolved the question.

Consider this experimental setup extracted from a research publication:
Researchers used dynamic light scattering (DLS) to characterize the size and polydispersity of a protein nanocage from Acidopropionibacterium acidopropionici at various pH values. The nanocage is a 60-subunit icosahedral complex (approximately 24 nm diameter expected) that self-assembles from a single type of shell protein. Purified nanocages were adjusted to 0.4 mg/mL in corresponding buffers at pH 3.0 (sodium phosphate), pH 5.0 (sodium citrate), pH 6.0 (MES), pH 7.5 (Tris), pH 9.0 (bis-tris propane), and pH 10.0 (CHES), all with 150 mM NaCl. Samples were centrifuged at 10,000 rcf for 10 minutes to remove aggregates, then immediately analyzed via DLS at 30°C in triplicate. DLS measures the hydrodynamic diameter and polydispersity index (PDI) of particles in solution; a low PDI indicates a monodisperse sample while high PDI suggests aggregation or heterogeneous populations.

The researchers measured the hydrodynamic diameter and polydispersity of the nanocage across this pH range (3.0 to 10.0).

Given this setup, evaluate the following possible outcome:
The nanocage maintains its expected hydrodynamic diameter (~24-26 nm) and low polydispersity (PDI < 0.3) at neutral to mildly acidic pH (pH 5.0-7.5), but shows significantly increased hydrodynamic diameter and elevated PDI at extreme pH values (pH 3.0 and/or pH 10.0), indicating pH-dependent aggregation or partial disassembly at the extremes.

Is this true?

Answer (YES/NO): NO